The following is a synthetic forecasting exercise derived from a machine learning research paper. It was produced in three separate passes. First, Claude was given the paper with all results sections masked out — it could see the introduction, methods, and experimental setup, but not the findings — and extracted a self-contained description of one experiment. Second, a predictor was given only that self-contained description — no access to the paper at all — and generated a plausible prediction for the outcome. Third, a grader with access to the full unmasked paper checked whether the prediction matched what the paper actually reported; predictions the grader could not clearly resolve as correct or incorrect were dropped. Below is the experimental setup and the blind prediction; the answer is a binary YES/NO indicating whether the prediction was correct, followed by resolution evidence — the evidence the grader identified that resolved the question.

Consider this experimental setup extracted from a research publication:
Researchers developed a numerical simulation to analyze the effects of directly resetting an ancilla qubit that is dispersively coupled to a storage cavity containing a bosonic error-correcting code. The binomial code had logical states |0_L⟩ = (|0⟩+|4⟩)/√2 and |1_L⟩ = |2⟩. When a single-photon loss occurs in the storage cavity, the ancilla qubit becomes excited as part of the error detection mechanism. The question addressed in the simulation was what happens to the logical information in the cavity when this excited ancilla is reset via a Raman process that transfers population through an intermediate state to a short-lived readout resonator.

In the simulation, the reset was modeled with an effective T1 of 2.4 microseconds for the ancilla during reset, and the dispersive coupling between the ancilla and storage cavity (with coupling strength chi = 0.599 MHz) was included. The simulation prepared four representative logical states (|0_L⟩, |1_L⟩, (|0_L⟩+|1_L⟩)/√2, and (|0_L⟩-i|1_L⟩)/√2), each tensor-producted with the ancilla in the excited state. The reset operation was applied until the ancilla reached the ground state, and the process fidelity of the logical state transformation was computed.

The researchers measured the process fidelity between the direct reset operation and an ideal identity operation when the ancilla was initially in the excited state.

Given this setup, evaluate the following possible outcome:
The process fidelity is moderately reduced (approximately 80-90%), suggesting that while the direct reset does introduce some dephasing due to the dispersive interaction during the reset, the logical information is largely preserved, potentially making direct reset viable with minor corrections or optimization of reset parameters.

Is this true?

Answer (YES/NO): NO